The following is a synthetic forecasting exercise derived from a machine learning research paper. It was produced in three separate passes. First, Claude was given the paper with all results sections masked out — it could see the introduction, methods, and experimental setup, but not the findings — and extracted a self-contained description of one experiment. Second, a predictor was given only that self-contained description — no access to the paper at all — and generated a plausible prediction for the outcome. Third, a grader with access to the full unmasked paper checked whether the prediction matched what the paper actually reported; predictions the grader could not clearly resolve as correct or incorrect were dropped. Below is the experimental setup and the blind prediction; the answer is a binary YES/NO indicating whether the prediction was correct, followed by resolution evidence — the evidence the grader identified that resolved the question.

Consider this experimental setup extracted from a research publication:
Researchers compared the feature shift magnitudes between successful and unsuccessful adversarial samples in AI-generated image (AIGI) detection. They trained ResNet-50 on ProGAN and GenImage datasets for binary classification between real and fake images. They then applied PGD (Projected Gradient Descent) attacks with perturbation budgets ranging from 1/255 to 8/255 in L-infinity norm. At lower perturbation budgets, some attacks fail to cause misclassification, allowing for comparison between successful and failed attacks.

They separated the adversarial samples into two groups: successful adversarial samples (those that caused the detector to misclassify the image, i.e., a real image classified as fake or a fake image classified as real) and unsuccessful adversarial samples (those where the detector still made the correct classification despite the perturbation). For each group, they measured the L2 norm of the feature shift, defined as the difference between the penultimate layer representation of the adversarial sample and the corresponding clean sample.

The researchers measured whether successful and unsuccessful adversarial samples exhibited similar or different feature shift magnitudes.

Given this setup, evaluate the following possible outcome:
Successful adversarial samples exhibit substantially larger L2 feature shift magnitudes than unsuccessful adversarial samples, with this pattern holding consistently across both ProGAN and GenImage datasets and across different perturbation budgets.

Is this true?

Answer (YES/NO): YES